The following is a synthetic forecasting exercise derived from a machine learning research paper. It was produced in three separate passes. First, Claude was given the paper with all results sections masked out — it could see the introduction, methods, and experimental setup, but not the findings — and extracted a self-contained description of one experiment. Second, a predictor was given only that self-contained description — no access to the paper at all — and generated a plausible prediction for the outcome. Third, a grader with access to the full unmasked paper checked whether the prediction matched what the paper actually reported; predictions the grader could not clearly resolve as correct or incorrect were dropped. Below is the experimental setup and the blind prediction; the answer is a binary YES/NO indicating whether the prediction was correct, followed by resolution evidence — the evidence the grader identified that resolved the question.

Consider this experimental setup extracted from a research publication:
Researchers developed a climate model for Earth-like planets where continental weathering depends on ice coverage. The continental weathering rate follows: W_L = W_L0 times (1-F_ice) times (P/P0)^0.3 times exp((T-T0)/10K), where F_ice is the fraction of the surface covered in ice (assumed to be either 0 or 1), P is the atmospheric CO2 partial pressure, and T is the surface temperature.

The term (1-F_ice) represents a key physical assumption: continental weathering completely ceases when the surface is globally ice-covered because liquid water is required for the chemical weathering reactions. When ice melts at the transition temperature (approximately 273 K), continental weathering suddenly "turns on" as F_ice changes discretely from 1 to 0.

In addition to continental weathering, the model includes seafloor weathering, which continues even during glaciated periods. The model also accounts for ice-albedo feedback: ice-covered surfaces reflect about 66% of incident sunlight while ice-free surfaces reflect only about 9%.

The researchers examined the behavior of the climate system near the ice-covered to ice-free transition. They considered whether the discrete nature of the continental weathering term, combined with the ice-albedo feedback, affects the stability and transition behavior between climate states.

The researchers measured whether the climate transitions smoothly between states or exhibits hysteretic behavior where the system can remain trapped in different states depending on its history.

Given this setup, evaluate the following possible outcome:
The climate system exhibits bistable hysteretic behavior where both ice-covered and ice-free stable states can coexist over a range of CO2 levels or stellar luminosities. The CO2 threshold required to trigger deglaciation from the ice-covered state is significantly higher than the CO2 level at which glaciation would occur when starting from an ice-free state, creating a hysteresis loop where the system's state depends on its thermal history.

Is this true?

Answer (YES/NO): YES